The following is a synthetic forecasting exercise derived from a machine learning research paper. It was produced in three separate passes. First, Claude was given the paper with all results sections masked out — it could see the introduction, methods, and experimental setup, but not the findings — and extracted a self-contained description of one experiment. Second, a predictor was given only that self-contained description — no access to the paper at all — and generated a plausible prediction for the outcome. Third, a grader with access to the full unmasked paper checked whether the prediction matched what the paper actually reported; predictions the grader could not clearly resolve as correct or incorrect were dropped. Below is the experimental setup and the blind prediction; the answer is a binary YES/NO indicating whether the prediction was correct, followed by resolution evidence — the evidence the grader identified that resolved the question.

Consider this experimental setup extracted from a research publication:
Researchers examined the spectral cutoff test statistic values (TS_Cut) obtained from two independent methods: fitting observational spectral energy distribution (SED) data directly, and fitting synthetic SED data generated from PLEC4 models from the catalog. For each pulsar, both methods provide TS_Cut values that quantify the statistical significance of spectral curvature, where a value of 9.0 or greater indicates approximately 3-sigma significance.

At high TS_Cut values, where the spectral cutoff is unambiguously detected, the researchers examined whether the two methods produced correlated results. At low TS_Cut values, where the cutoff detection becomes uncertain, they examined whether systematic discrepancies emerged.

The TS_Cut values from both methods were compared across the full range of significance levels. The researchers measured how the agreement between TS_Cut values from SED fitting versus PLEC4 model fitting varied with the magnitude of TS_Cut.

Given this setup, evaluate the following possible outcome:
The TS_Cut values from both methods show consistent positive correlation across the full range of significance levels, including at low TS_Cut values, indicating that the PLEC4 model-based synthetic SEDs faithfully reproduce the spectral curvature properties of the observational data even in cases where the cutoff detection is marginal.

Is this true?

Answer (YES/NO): NO